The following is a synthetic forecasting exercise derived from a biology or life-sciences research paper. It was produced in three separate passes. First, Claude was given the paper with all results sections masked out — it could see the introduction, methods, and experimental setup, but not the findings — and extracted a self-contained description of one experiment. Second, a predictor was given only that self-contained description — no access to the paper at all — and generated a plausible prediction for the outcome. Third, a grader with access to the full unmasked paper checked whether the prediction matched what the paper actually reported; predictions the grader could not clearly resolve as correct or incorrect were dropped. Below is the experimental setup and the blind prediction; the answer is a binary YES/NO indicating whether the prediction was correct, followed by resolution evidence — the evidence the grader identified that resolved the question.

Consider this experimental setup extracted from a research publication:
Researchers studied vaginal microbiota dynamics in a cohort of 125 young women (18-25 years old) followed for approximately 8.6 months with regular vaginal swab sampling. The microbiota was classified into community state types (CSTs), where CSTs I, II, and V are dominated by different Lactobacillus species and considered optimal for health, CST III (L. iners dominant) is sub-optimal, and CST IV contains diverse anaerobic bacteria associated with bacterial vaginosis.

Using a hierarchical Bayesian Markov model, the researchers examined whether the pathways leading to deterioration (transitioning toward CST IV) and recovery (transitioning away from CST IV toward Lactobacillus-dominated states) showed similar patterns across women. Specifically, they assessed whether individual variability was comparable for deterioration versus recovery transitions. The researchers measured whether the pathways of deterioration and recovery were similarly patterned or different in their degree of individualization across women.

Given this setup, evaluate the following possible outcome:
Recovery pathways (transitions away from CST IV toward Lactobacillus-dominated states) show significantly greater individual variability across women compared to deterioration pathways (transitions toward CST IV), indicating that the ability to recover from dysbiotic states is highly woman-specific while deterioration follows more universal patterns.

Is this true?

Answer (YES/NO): YES